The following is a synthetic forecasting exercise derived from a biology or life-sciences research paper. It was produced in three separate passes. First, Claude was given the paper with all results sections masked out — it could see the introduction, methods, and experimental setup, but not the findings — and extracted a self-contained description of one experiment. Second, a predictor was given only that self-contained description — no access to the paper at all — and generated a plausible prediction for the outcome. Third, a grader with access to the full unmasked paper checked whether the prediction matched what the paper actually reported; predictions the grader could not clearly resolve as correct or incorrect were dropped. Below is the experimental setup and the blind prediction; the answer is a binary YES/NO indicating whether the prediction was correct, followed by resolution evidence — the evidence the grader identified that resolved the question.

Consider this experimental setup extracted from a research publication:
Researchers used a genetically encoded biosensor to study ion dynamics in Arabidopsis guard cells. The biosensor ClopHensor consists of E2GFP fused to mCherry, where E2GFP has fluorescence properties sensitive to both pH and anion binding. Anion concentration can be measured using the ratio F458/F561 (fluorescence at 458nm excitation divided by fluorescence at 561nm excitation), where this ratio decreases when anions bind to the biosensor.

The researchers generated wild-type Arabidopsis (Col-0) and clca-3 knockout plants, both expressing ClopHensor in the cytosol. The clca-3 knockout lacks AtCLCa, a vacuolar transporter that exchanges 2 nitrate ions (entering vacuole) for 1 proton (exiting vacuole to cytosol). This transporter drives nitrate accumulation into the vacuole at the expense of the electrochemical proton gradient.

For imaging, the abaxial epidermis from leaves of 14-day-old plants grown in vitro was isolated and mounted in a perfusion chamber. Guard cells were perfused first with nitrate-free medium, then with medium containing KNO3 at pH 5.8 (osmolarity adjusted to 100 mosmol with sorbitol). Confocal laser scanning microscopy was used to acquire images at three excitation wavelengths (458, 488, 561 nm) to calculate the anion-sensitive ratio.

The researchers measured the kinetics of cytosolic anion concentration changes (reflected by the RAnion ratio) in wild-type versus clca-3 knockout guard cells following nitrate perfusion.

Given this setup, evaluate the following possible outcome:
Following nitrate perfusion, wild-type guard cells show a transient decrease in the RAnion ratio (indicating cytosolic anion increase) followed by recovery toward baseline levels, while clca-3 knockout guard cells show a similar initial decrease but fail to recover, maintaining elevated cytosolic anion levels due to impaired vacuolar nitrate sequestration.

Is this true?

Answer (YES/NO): NO